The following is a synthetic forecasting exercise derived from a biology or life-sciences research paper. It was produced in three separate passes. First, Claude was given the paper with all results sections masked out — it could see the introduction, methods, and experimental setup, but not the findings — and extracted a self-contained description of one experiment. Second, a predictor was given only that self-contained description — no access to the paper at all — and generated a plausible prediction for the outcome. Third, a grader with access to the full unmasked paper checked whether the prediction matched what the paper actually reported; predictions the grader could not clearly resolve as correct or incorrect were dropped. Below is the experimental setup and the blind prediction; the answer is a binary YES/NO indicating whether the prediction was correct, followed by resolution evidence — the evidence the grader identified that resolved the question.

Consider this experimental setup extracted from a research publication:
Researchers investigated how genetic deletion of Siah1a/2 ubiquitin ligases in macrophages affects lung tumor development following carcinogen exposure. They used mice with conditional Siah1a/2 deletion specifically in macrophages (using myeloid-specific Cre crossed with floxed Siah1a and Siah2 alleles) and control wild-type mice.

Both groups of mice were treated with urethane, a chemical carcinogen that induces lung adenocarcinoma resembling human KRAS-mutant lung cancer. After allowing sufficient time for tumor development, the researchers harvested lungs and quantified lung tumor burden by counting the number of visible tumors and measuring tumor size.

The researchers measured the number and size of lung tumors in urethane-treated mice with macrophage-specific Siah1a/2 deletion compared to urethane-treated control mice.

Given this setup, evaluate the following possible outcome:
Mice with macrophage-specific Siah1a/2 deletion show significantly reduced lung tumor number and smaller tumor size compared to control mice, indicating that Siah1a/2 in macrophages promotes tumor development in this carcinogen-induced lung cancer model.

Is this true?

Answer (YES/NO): NO